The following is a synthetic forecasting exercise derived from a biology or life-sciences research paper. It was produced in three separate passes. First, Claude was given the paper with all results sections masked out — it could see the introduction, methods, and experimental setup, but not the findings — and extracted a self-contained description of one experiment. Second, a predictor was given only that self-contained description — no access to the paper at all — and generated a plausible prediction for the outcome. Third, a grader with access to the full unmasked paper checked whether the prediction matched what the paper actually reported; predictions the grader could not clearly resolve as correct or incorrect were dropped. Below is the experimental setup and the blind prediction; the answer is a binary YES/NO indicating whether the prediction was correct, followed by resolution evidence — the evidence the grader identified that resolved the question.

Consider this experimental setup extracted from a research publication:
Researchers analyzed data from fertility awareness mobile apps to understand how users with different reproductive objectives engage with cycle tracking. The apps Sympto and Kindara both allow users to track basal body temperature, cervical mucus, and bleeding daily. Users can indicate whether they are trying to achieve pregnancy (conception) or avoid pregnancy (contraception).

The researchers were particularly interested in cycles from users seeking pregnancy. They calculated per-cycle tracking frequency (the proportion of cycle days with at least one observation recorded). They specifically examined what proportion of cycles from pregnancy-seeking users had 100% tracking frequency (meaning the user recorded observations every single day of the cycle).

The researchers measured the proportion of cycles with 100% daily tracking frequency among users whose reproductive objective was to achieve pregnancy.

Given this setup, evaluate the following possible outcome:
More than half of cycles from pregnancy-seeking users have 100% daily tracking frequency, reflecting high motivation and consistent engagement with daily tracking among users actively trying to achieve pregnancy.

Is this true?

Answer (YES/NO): NO